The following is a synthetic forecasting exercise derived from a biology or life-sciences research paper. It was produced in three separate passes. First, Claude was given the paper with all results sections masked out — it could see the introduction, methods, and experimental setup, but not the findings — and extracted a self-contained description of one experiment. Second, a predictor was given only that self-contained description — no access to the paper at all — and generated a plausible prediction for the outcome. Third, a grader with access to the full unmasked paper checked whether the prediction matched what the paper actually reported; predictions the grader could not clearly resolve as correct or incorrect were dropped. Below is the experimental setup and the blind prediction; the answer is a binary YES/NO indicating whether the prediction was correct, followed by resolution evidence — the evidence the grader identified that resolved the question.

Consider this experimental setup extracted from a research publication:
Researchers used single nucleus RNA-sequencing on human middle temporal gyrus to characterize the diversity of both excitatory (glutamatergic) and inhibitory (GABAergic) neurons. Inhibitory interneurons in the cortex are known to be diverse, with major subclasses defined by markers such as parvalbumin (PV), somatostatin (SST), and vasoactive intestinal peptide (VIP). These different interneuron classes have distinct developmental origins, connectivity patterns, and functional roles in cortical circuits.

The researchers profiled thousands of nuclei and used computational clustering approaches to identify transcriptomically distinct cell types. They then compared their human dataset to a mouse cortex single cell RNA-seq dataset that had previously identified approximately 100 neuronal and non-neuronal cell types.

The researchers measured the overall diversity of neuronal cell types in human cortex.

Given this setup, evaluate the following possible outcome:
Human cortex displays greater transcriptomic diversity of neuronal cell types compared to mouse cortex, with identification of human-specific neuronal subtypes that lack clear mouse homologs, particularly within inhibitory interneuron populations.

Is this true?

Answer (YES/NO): NO